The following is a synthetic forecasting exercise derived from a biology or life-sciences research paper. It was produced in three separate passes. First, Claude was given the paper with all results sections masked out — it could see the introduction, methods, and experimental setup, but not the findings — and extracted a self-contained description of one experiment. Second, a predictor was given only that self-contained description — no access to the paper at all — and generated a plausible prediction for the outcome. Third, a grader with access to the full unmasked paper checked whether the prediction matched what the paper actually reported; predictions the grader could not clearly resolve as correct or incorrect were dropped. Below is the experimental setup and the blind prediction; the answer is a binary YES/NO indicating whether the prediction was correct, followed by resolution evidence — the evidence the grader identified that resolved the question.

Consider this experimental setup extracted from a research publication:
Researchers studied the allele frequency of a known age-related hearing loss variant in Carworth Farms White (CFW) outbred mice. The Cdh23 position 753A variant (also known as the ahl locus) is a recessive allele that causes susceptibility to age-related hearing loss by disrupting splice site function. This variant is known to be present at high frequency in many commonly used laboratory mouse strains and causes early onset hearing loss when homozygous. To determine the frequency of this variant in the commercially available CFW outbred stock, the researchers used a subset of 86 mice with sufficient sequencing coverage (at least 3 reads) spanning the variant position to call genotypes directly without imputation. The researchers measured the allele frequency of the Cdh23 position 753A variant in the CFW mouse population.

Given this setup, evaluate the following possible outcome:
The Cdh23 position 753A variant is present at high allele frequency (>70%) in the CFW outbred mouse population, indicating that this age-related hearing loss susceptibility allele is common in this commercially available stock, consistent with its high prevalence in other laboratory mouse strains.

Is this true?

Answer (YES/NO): NO